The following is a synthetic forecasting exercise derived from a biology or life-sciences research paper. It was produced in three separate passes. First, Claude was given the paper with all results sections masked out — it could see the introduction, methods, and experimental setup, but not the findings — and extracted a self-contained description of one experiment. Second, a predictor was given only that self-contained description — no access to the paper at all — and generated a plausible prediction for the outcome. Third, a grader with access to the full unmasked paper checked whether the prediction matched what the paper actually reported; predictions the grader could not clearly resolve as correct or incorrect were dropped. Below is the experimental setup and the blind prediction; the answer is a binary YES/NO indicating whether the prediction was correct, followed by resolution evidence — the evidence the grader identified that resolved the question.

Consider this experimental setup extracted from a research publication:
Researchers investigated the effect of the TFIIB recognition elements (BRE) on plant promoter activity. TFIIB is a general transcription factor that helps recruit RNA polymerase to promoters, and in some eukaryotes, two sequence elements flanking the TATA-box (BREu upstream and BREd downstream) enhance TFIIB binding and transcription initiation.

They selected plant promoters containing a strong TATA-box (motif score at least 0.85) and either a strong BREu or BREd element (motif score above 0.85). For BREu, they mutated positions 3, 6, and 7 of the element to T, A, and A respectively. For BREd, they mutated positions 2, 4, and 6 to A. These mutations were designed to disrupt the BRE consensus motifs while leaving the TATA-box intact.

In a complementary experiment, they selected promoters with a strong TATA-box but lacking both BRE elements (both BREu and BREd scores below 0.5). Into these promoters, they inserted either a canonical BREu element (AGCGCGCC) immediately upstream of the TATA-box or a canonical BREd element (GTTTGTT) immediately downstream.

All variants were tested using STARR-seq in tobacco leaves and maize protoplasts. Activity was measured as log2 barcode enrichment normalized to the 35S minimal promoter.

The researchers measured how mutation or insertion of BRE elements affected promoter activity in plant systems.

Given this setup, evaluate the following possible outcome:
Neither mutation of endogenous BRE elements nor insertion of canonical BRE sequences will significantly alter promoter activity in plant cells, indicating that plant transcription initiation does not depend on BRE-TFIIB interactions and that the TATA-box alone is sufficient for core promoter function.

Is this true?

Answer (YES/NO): NO